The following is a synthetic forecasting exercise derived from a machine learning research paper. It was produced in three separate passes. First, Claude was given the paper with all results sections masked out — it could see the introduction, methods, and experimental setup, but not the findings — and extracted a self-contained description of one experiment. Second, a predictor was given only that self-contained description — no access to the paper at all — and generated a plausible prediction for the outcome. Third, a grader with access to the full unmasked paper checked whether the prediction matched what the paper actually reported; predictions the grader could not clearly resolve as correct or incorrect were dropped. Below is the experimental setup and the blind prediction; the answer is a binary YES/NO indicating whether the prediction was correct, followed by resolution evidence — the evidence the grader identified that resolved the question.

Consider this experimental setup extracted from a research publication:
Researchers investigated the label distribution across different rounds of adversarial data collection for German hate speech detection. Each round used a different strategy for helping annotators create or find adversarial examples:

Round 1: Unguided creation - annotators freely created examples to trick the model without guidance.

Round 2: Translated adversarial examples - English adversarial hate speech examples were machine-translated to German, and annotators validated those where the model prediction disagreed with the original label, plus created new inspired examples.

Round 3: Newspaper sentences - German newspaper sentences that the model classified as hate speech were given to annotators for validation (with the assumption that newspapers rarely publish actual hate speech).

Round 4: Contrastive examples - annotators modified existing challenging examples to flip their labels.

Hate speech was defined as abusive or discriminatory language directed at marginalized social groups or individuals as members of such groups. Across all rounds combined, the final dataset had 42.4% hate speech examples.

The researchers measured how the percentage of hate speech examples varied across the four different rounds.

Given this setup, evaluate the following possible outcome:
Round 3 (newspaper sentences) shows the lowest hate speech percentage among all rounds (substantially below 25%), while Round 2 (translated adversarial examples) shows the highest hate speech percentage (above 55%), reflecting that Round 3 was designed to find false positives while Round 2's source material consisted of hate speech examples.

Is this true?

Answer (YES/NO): YES